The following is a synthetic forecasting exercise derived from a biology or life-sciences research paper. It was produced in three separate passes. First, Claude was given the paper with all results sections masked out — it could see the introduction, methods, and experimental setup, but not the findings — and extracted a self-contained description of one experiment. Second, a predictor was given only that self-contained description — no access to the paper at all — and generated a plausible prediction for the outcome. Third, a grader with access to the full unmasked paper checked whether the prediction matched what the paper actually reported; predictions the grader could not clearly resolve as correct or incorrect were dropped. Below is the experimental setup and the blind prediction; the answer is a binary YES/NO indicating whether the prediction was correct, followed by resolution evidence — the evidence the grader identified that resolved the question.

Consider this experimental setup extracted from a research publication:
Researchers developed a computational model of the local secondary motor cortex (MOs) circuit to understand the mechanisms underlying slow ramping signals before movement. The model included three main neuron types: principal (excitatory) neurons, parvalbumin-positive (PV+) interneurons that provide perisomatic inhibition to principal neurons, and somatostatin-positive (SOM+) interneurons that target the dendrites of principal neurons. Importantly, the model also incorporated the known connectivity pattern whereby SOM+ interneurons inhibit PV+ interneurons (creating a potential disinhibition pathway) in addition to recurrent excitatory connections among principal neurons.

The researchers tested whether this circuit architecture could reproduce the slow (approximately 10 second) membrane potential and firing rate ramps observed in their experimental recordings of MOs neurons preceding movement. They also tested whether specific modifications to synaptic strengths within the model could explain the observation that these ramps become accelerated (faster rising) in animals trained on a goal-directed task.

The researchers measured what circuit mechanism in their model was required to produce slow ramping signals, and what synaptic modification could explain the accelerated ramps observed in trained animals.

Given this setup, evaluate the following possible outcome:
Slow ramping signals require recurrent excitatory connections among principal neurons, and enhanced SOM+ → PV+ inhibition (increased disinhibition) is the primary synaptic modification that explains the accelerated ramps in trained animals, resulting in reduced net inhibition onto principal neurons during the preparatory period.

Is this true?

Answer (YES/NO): NO